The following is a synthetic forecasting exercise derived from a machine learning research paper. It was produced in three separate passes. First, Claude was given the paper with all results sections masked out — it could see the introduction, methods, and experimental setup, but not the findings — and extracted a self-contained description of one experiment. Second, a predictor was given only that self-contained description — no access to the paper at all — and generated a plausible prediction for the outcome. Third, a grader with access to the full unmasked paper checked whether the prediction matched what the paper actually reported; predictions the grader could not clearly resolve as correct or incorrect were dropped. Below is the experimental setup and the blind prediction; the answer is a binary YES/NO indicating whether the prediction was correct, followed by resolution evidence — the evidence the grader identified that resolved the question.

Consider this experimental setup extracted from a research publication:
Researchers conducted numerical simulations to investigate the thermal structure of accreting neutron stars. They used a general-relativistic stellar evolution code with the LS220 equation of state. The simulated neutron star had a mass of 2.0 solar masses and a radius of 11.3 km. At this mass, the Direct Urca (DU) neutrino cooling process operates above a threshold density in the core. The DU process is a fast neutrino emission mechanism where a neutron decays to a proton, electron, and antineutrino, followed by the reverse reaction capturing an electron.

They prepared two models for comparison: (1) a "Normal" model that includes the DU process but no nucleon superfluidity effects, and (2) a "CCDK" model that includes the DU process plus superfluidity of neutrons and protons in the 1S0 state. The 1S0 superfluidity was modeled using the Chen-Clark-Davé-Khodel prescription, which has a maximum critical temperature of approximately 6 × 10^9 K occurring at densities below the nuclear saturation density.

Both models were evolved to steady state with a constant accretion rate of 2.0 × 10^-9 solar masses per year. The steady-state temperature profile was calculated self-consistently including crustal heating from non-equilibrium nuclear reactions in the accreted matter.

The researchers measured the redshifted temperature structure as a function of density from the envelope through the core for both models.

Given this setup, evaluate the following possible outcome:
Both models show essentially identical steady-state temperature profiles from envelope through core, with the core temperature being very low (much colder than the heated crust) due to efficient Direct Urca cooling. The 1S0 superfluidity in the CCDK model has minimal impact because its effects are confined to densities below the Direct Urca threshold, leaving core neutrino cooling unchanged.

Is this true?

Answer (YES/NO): NO